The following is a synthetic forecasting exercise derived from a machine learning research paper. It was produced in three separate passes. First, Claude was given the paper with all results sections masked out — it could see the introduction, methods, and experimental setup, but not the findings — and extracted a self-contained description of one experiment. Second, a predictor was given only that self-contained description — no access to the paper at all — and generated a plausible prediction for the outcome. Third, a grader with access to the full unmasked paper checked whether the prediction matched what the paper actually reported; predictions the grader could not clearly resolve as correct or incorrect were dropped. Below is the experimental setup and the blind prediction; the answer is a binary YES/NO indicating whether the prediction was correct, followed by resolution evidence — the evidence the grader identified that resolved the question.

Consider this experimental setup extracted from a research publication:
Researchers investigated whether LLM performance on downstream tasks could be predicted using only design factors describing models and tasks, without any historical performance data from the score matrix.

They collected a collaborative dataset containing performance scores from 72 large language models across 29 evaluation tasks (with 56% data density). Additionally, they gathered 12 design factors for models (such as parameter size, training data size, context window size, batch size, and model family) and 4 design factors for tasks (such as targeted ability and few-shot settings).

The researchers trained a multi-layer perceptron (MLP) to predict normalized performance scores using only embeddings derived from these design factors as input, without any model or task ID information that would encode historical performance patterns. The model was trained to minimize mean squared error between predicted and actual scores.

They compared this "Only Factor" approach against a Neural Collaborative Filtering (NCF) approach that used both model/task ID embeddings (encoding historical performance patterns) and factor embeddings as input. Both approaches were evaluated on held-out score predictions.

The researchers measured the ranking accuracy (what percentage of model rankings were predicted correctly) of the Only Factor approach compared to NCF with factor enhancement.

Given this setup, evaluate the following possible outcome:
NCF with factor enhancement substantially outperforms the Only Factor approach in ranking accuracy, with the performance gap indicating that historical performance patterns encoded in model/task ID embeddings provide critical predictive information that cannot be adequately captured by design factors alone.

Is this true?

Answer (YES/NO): NO